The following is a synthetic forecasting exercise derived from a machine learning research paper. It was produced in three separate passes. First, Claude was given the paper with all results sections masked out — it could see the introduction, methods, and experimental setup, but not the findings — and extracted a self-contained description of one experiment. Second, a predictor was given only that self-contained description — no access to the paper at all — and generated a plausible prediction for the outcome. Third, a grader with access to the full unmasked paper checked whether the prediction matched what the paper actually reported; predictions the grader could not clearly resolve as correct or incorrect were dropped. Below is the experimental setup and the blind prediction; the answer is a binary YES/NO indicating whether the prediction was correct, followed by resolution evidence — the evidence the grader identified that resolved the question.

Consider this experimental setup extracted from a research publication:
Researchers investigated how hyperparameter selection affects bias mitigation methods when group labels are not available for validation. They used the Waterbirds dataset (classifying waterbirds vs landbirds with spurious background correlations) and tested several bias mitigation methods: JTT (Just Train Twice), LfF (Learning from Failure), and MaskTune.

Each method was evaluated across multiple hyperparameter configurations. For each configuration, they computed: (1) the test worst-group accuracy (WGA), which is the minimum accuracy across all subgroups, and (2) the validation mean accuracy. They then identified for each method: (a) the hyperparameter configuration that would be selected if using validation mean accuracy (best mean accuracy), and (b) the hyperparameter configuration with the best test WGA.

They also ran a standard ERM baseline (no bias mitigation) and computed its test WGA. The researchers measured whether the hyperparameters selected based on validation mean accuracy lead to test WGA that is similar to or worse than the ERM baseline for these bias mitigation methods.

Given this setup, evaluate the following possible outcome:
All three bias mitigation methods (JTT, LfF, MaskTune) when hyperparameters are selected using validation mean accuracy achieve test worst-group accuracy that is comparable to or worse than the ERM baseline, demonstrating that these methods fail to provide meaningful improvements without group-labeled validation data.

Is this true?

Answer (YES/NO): NO